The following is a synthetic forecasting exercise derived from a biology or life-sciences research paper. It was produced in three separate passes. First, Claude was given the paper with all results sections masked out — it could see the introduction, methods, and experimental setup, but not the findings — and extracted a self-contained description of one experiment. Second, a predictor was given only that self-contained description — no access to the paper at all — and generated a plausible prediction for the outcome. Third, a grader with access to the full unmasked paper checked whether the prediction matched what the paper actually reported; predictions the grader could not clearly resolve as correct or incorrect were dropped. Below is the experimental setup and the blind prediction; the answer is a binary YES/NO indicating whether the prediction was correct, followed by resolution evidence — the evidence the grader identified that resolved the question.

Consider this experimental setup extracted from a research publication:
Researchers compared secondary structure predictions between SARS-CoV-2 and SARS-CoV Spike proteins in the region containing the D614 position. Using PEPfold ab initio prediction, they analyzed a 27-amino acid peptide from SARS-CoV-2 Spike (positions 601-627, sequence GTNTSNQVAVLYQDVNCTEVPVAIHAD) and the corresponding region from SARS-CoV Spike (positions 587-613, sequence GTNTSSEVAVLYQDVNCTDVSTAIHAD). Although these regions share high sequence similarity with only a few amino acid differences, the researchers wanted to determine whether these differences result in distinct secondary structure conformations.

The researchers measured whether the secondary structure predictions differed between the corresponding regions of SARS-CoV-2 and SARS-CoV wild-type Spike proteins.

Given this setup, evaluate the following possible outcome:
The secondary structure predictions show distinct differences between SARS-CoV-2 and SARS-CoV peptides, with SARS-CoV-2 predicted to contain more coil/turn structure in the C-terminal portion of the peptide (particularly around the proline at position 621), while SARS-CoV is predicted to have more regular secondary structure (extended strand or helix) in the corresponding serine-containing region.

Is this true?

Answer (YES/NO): NO